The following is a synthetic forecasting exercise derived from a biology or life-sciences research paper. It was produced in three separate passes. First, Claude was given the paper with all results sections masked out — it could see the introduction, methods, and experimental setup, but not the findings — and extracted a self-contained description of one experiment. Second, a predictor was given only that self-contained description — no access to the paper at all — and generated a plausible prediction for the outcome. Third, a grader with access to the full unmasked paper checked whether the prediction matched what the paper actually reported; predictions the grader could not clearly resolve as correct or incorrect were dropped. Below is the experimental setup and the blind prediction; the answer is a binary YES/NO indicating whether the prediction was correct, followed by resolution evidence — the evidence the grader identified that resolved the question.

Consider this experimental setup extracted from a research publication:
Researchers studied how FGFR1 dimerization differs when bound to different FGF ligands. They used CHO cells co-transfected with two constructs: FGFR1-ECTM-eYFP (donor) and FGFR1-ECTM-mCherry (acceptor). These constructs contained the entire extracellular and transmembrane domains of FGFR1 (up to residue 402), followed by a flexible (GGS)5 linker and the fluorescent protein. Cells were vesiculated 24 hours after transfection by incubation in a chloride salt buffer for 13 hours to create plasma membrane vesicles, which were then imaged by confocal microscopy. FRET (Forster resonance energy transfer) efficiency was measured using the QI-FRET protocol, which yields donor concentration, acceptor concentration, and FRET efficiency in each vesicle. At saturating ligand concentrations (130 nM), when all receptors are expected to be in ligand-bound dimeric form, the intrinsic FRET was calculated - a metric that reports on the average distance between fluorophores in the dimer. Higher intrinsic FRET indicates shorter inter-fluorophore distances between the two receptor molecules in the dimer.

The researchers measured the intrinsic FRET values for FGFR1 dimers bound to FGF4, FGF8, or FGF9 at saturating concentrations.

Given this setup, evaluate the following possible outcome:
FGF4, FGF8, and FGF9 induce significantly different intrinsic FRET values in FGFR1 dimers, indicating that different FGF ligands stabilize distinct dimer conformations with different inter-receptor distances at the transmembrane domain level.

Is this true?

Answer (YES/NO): NO